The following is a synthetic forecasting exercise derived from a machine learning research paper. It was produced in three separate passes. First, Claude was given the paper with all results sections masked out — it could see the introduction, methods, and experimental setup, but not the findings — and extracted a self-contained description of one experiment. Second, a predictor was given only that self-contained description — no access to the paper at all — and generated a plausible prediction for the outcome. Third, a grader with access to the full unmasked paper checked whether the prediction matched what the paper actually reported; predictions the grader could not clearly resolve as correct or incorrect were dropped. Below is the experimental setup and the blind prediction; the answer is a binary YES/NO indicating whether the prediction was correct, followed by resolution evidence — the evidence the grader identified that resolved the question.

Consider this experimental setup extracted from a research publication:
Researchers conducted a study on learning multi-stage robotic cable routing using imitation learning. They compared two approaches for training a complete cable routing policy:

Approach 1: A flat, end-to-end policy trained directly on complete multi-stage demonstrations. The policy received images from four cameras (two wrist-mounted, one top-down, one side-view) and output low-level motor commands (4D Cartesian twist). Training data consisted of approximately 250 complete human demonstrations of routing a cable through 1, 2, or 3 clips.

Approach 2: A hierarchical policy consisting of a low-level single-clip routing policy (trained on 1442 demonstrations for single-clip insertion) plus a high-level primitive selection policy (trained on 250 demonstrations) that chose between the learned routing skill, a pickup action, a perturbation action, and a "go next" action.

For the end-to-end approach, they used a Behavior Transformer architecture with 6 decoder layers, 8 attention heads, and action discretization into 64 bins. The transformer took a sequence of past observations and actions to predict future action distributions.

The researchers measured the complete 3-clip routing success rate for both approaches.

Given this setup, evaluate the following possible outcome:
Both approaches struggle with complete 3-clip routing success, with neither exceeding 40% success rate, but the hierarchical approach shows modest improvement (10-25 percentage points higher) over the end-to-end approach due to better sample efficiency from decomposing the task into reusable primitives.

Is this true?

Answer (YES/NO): NO